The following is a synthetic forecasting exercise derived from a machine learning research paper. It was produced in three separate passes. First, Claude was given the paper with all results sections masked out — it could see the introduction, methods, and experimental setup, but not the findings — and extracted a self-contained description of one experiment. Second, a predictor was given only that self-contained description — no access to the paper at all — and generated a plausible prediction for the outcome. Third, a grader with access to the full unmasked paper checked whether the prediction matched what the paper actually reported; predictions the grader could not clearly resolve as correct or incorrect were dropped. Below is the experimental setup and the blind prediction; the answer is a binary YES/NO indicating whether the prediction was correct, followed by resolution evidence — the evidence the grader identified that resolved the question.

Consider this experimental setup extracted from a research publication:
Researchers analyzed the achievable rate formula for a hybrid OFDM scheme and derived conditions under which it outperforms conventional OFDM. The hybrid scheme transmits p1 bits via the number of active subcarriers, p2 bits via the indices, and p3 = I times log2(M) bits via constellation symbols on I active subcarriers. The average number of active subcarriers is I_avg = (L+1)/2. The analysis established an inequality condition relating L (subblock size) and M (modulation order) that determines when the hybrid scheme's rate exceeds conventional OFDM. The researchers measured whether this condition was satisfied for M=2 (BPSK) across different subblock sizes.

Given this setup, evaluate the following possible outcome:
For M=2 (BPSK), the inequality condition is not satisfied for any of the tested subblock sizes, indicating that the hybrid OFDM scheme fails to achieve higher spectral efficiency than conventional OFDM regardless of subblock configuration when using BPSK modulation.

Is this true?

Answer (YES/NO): NO